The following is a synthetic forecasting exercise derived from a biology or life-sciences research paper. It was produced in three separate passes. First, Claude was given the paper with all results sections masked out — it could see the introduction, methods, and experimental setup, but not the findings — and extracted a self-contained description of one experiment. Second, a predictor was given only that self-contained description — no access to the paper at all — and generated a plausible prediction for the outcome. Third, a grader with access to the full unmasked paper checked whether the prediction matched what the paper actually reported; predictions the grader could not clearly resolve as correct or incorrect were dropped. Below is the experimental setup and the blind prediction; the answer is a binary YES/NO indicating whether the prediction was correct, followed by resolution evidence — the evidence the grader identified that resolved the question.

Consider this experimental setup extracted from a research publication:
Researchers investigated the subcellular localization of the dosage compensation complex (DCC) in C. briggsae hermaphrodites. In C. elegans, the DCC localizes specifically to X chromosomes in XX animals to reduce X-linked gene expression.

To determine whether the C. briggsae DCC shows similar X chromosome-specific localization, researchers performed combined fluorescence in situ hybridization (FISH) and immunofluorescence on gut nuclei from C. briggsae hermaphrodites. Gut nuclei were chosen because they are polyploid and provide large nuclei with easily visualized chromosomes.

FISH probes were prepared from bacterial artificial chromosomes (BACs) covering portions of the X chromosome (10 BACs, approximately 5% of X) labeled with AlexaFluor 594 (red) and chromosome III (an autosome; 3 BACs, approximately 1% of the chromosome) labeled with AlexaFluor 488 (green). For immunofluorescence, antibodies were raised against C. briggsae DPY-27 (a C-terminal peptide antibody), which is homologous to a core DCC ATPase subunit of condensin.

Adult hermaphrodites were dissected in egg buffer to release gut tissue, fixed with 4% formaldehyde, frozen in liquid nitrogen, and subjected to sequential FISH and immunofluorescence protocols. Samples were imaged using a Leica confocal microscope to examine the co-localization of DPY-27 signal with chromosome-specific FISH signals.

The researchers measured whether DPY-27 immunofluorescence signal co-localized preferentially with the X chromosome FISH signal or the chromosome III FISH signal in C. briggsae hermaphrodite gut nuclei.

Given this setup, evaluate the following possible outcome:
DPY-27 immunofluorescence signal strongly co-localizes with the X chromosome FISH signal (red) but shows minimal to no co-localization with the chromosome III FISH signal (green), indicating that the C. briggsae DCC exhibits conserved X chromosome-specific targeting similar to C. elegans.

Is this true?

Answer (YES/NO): YES